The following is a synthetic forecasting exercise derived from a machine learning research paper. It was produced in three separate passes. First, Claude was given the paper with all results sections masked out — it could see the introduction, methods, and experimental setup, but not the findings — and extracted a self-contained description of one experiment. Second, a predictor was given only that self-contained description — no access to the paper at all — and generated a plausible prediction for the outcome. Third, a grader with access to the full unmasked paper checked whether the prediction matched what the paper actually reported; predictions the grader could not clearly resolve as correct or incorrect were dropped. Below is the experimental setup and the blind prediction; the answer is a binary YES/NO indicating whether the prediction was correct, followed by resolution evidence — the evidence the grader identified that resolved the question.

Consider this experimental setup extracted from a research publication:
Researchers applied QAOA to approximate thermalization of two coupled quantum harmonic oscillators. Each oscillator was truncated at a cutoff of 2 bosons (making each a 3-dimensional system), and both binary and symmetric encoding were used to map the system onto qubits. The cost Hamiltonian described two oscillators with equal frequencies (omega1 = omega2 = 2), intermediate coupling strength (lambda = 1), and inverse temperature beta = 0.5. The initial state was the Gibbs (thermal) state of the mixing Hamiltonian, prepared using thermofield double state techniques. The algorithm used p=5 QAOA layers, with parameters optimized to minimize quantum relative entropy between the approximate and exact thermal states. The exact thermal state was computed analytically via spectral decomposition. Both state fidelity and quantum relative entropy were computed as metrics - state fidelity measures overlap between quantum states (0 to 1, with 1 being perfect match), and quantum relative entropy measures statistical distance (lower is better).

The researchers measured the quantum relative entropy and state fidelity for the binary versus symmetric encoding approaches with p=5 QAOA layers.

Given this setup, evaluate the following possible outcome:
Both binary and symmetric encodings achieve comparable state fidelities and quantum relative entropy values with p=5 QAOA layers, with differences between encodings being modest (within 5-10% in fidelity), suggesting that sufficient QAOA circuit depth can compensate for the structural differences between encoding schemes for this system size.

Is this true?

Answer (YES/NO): NO